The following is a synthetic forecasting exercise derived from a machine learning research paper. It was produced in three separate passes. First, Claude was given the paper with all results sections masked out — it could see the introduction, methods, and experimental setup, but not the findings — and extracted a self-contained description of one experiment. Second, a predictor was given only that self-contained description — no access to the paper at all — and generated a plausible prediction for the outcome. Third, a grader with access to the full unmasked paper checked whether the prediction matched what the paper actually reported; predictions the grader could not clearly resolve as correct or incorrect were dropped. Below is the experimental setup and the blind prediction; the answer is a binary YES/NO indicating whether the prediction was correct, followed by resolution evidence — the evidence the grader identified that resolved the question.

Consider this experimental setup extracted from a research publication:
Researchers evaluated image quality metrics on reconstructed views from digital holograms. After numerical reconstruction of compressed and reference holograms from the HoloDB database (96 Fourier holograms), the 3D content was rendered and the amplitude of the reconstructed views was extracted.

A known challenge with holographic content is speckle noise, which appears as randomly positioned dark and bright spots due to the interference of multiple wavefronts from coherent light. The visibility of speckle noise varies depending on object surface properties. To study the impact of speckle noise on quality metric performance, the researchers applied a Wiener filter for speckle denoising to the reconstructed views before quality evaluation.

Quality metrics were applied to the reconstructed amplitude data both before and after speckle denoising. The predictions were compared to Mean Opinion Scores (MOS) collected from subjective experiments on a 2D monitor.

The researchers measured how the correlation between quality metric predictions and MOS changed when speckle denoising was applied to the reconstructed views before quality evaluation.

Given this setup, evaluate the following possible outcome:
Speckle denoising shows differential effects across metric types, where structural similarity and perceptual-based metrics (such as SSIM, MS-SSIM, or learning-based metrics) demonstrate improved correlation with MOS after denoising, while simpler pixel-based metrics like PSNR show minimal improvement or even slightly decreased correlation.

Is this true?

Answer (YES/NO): NO